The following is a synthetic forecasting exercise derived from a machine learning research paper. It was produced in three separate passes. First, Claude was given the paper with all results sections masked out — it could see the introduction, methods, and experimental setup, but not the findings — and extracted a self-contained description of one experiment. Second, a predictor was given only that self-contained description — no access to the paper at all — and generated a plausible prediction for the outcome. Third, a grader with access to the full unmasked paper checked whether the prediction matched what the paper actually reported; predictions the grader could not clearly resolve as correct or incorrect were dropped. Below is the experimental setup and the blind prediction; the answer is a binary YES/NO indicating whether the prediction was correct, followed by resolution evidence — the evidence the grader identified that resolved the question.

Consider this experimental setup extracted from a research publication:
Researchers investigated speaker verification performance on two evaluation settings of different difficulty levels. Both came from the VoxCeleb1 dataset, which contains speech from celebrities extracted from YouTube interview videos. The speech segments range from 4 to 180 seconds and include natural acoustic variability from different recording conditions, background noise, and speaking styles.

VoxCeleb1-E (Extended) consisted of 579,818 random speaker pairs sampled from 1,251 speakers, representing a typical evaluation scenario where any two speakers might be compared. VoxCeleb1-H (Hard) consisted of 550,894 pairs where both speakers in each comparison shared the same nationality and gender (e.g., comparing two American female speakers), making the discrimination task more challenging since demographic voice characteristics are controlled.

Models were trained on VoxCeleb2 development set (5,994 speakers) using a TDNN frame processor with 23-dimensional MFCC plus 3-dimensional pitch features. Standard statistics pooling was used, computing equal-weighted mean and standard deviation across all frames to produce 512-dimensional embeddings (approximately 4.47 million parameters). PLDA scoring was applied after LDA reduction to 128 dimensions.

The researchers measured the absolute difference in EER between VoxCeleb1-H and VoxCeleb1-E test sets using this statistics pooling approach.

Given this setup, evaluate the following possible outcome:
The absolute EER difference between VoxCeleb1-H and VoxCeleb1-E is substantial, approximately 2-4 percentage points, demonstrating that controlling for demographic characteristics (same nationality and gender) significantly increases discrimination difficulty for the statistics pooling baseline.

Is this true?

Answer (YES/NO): NO